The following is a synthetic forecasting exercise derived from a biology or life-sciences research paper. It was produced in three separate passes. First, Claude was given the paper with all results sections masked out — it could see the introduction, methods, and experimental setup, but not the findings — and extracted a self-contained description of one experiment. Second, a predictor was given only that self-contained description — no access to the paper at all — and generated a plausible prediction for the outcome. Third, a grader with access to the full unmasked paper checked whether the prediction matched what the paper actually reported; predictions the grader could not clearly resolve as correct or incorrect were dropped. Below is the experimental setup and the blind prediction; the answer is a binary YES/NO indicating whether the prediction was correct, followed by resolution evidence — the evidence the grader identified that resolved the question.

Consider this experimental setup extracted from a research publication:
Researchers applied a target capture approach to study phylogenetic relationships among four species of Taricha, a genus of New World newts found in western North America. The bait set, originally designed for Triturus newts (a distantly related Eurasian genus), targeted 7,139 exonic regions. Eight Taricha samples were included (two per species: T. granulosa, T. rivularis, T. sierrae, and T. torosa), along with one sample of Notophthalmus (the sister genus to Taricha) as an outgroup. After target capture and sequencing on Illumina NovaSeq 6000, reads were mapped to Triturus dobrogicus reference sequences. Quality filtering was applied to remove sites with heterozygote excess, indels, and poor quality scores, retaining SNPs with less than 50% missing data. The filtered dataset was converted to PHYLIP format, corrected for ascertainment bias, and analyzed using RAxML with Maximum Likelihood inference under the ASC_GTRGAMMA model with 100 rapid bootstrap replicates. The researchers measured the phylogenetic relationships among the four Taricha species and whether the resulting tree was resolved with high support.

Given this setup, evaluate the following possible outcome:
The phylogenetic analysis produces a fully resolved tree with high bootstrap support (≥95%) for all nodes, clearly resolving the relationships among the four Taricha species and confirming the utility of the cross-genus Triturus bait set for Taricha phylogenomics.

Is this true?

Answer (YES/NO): YES